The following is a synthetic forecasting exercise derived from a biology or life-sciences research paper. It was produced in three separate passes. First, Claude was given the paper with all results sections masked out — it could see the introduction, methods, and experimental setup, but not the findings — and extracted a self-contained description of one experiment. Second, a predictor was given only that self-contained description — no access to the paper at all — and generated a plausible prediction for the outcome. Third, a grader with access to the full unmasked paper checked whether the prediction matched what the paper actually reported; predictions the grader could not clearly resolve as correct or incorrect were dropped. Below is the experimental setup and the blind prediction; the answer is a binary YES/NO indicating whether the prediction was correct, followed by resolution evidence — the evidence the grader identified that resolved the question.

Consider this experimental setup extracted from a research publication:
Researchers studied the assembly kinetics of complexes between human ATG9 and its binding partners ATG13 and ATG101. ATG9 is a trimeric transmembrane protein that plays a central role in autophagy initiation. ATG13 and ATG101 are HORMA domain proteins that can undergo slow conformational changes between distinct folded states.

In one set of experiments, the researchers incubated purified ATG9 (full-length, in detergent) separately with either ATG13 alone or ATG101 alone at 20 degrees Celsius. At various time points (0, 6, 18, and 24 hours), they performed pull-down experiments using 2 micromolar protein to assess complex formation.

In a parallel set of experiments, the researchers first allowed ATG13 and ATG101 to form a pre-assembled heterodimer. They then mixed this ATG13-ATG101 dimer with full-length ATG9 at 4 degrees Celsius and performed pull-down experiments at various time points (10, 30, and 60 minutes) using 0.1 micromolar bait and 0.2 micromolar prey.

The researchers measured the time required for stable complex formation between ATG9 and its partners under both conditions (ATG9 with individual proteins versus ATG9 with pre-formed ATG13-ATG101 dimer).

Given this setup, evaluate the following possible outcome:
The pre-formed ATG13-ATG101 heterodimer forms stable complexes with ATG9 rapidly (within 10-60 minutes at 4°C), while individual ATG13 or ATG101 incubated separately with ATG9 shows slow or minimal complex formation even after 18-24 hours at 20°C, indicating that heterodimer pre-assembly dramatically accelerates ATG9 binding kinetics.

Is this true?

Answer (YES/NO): YES